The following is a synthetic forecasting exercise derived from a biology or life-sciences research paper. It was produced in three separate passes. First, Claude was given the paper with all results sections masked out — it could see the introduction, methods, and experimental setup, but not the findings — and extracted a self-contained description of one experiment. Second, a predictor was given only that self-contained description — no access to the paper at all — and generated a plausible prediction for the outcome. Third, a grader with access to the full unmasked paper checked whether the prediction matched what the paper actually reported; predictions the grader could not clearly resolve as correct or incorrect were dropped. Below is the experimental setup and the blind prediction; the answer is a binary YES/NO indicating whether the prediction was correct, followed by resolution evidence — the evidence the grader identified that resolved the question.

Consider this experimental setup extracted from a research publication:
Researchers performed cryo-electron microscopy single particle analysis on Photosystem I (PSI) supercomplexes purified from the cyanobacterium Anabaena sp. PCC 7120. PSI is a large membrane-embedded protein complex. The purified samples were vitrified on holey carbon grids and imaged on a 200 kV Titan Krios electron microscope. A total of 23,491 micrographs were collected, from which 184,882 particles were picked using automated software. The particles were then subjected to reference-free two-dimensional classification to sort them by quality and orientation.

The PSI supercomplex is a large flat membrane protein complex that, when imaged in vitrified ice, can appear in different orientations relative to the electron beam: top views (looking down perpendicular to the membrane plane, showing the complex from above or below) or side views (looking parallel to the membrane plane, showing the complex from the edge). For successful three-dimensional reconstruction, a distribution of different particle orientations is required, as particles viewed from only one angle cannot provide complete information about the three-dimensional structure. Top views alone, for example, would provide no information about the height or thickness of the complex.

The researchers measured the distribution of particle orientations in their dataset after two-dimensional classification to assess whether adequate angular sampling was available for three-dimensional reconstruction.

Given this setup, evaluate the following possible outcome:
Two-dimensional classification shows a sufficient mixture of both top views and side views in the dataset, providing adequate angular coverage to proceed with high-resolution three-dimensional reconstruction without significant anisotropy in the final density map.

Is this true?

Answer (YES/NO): NO